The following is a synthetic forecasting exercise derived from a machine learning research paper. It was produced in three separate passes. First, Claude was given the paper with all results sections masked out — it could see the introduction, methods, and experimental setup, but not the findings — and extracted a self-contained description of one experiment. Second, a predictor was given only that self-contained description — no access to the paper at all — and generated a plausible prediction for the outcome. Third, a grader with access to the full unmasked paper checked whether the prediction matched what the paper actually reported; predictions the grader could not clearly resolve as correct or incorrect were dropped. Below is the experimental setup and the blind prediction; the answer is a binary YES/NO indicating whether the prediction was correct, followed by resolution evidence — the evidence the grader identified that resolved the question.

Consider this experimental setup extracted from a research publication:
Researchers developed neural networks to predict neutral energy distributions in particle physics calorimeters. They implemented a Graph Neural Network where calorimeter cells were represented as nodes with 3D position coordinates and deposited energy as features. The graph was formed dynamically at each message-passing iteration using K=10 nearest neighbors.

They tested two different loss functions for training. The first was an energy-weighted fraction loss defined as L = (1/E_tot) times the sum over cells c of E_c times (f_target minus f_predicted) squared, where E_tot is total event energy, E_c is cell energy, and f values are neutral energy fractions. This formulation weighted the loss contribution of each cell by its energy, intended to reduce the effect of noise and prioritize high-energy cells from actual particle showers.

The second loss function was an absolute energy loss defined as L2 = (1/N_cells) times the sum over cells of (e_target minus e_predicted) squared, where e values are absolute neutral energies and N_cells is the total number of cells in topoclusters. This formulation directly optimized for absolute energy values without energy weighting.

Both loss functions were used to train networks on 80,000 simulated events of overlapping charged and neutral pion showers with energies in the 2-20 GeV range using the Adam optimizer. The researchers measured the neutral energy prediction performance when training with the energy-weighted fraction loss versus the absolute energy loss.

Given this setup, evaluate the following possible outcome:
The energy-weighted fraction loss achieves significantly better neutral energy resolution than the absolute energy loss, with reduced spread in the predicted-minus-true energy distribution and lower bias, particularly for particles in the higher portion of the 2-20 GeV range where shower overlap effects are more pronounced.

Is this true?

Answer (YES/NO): NO